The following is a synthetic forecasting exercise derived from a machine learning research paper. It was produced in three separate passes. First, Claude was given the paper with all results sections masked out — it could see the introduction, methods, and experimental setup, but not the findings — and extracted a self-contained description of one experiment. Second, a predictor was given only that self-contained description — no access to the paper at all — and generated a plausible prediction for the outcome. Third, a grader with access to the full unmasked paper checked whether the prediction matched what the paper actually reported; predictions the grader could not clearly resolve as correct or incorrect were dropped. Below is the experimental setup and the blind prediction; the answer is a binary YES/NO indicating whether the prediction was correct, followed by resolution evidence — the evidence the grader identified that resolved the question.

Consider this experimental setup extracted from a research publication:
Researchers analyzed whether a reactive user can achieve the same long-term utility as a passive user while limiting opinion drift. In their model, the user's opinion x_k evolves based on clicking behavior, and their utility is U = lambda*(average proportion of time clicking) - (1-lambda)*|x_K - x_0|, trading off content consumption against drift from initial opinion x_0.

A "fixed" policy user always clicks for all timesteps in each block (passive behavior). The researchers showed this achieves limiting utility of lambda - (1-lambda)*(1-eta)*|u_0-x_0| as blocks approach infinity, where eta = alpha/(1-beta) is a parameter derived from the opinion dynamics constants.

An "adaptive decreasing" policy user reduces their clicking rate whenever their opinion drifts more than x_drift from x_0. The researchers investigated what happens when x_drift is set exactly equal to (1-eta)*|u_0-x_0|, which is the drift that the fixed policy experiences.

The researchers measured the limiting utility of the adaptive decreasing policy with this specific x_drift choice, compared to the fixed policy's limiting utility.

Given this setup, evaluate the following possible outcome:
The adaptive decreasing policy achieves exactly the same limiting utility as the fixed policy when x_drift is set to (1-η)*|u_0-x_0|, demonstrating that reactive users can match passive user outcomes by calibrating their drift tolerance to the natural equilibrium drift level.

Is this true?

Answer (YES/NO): YES